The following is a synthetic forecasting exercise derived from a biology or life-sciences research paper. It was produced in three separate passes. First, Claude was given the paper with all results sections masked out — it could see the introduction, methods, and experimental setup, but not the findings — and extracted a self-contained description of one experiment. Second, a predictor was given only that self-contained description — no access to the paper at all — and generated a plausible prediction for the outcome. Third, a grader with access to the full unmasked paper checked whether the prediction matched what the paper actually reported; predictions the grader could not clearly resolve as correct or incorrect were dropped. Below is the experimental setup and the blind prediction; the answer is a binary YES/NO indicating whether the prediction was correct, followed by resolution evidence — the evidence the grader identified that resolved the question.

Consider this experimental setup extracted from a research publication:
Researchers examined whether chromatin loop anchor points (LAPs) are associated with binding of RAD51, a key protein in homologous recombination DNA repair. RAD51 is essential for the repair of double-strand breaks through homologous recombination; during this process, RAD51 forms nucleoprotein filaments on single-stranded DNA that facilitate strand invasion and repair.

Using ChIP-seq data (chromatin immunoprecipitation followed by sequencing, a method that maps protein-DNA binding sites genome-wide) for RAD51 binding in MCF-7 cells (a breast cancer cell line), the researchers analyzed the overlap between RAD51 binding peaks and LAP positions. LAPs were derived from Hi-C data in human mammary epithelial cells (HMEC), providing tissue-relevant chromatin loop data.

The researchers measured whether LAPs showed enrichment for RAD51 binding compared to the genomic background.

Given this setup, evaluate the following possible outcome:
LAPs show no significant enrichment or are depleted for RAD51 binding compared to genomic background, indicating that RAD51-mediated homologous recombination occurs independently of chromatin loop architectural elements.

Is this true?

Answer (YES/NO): NO